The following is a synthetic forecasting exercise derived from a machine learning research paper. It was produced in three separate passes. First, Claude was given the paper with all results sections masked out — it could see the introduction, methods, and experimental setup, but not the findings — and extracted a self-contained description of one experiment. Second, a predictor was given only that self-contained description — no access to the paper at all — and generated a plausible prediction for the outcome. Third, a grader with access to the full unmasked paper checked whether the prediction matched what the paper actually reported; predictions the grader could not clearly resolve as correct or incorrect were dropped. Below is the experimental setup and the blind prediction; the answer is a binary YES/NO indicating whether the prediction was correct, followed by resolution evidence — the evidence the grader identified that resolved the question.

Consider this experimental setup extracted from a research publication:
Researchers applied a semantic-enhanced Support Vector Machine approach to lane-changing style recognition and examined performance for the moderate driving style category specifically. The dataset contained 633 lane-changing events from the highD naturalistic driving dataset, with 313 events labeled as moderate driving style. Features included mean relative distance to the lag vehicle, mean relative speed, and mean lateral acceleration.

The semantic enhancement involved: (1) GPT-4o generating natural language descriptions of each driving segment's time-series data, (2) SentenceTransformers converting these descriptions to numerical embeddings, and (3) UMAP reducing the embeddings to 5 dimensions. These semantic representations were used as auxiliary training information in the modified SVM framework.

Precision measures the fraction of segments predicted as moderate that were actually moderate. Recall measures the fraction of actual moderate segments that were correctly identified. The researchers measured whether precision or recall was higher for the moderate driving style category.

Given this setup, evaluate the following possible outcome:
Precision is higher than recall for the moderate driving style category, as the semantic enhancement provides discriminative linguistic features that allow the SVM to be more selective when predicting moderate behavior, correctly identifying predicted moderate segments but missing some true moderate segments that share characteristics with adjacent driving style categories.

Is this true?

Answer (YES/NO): NO